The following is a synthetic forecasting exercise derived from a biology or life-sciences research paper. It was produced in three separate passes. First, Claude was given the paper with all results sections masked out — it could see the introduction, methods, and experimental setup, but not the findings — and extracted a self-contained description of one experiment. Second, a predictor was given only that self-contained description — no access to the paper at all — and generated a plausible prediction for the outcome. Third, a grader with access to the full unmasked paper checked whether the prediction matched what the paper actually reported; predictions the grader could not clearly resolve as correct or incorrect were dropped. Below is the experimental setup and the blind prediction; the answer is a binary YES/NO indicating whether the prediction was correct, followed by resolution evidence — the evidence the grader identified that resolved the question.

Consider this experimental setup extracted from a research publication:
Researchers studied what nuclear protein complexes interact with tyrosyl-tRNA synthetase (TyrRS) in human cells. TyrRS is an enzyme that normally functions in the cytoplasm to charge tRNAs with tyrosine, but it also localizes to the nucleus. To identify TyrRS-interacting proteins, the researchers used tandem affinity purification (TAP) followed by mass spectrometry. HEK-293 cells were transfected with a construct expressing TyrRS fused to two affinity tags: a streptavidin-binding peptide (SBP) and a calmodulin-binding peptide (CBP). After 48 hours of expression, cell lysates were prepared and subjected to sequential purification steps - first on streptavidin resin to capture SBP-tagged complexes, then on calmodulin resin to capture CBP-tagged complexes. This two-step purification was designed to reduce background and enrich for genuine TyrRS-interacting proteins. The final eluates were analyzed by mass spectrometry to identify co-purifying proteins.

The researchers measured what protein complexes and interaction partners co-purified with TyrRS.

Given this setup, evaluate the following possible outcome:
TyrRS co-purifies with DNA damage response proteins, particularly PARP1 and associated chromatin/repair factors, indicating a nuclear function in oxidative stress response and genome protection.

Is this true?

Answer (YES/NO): NO